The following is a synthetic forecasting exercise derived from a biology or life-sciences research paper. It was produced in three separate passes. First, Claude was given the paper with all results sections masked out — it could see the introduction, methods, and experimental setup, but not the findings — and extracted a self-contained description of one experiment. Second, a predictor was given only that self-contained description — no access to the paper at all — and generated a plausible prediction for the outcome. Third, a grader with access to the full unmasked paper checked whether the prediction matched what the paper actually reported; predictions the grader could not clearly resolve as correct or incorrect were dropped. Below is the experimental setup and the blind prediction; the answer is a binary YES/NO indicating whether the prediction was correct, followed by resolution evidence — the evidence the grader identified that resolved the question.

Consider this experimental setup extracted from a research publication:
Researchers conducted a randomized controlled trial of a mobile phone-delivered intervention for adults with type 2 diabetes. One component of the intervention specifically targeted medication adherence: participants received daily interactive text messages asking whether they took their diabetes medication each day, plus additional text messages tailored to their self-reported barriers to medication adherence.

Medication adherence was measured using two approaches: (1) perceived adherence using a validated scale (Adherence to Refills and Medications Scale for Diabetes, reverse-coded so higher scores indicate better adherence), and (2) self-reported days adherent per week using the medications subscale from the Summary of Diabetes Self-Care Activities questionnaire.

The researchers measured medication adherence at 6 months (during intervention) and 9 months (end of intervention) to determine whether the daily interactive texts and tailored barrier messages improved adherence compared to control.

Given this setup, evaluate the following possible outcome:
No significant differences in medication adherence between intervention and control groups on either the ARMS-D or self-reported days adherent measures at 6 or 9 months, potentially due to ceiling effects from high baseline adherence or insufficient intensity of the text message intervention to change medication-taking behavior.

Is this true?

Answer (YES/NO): YES